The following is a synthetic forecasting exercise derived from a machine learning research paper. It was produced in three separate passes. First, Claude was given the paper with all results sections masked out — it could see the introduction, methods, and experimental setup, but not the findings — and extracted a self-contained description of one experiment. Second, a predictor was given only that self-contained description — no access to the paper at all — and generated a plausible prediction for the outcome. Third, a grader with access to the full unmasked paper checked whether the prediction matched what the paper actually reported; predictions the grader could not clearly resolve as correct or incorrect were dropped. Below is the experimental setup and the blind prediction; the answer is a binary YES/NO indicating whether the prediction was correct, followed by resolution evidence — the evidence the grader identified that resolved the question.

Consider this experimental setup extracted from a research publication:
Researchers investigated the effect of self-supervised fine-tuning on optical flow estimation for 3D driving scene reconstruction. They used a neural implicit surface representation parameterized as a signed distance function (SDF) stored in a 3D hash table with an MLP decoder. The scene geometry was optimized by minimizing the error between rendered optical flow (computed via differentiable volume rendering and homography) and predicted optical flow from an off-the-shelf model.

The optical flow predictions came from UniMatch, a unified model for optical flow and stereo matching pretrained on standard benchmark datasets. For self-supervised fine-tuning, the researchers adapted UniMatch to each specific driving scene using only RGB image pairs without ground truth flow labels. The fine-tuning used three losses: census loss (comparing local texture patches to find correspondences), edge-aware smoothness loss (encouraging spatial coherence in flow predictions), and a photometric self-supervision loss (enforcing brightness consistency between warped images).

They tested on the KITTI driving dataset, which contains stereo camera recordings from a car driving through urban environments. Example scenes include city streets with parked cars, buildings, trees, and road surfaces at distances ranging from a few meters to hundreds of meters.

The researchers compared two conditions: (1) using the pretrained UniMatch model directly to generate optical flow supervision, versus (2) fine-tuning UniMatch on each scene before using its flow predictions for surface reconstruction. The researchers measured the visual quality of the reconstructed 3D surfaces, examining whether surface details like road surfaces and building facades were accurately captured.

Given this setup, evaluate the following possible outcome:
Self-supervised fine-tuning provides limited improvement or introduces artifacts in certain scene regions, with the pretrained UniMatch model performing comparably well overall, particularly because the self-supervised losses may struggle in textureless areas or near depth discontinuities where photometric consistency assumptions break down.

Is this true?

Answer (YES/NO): NO